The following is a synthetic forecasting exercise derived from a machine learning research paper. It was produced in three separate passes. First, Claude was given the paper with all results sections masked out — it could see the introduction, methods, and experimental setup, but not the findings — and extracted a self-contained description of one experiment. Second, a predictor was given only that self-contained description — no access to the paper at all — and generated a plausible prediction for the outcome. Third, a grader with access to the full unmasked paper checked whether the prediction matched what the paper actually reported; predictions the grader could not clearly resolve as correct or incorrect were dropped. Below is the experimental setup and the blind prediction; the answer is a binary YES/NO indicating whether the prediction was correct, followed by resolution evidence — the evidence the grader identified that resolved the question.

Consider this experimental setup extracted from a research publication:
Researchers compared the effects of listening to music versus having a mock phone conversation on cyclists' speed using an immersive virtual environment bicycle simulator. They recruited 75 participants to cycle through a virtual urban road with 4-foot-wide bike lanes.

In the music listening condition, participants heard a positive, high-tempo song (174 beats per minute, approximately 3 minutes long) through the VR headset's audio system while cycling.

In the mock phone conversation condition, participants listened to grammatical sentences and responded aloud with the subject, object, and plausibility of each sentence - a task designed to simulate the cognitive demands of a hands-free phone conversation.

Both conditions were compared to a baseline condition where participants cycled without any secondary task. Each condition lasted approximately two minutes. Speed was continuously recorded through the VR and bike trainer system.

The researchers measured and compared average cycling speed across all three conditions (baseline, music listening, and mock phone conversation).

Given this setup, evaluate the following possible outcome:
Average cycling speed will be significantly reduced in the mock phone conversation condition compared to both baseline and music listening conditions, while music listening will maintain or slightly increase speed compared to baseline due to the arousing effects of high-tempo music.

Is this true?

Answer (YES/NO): YES